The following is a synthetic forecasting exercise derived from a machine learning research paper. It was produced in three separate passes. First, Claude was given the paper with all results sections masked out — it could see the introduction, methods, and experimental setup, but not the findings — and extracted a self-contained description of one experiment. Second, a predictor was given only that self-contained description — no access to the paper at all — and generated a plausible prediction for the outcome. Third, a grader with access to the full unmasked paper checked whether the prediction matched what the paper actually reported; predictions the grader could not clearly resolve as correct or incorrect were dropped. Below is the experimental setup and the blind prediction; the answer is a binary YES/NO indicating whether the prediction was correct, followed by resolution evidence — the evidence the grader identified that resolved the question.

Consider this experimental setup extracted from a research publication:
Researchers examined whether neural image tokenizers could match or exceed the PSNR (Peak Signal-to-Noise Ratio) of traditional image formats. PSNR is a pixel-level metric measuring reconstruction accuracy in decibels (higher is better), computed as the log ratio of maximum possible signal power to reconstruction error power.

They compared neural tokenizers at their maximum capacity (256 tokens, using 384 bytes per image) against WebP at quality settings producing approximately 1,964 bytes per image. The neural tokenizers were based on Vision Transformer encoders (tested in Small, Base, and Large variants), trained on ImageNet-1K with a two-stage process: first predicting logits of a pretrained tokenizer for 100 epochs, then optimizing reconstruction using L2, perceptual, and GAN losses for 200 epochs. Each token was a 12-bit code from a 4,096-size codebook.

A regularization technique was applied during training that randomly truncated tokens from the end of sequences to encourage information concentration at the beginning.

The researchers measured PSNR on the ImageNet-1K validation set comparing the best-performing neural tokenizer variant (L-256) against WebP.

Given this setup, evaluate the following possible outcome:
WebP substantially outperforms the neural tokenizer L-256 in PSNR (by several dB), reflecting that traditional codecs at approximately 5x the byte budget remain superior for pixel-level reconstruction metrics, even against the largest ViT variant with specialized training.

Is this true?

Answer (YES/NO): YES